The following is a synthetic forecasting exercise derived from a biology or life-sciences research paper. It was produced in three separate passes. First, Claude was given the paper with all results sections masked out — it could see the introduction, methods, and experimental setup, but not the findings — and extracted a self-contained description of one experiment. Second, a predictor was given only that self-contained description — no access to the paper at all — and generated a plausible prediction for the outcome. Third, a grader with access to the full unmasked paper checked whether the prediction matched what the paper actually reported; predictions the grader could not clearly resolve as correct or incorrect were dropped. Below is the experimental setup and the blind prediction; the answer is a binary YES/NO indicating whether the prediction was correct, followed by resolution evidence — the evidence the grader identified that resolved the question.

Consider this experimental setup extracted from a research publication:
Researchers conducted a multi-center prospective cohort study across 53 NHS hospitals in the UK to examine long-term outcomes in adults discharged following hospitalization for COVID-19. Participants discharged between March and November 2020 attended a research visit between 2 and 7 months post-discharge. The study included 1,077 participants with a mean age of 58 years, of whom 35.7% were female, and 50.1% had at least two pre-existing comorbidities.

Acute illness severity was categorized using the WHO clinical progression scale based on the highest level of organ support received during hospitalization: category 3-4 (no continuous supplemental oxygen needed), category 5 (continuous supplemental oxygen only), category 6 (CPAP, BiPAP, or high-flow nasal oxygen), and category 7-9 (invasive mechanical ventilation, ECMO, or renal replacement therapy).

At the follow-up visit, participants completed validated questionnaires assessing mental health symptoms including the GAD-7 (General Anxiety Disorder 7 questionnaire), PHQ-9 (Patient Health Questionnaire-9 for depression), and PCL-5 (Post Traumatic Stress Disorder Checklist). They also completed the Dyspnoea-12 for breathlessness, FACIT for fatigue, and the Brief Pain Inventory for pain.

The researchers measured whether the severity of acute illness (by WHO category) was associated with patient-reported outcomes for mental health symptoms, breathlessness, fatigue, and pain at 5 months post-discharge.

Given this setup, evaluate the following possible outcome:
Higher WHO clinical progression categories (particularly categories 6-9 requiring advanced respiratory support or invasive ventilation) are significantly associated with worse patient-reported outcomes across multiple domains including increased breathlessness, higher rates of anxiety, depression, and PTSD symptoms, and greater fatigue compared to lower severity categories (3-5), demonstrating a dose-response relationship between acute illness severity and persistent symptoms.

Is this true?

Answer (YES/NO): NO